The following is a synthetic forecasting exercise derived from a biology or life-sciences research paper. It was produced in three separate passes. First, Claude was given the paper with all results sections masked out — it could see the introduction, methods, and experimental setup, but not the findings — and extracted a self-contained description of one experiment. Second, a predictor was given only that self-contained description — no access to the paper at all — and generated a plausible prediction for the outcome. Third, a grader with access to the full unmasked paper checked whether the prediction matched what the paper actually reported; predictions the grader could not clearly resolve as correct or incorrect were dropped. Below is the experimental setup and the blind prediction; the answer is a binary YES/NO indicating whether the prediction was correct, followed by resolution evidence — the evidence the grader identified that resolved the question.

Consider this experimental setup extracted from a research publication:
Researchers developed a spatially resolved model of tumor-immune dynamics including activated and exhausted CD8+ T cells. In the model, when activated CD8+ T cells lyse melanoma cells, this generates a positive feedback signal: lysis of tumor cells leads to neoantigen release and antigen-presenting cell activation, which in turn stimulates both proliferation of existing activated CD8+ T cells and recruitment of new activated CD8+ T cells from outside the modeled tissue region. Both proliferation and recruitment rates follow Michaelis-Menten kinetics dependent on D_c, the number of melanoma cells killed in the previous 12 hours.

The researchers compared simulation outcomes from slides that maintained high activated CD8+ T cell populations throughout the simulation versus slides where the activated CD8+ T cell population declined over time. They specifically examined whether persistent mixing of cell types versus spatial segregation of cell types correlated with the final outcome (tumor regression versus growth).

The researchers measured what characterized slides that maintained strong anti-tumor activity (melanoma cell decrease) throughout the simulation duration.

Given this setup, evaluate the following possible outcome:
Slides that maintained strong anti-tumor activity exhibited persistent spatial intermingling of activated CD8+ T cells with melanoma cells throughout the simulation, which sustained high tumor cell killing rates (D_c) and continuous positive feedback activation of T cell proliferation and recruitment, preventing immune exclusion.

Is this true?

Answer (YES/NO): YES